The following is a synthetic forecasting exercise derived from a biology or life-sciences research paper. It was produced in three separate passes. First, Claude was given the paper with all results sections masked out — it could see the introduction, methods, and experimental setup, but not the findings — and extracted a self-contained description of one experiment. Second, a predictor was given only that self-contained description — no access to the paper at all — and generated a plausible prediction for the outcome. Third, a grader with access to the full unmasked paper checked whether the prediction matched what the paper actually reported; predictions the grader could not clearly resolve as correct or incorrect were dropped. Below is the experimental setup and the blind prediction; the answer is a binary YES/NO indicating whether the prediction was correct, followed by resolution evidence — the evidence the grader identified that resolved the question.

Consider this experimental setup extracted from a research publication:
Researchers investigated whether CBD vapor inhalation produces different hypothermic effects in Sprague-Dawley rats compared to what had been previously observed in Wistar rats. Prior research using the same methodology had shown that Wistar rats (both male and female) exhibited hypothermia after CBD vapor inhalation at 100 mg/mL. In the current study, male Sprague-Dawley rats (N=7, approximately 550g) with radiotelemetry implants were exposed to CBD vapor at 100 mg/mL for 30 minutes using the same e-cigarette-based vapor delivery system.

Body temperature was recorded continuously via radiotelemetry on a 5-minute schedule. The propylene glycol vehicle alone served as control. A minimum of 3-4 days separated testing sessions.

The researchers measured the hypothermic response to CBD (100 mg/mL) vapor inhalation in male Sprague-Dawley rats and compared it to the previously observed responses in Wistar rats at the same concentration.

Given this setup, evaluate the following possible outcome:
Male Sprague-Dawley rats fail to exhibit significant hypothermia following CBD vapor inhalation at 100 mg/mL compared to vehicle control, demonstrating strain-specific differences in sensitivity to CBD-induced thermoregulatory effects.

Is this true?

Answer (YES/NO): NO